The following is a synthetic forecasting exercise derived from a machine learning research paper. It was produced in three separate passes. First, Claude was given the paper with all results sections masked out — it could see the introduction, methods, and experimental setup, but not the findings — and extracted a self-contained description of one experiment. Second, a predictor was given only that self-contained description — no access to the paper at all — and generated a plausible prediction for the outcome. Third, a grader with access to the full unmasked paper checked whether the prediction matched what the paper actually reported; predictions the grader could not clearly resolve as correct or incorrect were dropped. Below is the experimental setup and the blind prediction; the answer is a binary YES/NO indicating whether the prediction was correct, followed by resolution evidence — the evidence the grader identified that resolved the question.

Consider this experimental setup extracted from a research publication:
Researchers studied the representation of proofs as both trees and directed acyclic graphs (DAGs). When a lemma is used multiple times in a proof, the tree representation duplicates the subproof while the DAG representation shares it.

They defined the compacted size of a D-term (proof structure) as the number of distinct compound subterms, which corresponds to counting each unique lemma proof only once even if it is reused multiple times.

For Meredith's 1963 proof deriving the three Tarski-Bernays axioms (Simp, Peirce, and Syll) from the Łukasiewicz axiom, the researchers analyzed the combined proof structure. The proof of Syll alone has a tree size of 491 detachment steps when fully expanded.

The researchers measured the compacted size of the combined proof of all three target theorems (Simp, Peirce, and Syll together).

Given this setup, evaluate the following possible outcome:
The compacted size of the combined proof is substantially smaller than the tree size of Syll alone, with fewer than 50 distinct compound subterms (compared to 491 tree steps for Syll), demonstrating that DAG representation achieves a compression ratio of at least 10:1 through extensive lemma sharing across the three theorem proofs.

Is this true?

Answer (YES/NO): YES